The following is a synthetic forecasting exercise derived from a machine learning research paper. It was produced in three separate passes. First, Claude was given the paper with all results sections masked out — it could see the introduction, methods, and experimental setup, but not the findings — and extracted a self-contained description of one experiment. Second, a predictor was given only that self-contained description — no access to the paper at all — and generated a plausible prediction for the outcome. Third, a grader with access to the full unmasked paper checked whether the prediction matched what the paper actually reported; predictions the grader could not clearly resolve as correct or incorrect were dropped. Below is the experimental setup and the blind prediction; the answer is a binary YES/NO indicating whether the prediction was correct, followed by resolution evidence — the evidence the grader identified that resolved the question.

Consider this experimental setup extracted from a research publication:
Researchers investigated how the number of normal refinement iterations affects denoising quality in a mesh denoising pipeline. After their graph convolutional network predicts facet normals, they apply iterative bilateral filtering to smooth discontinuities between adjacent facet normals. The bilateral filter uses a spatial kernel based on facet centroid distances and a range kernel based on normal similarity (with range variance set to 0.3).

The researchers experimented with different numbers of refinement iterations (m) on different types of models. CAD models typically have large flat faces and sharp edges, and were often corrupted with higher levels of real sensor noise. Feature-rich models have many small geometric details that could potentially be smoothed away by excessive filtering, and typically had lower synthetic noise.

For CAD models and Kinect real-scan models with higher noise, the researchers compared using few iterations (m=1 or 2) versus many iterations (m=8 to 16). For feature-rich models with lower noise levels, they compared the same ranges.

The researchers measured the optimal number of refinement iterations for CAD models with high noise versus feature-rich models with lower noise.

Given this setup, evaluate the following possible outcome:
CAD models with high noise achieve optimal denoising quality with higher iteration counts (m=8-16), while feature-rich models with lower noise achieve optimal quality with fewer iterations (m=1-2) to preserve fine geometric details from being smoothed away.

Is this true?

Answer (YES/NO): YES